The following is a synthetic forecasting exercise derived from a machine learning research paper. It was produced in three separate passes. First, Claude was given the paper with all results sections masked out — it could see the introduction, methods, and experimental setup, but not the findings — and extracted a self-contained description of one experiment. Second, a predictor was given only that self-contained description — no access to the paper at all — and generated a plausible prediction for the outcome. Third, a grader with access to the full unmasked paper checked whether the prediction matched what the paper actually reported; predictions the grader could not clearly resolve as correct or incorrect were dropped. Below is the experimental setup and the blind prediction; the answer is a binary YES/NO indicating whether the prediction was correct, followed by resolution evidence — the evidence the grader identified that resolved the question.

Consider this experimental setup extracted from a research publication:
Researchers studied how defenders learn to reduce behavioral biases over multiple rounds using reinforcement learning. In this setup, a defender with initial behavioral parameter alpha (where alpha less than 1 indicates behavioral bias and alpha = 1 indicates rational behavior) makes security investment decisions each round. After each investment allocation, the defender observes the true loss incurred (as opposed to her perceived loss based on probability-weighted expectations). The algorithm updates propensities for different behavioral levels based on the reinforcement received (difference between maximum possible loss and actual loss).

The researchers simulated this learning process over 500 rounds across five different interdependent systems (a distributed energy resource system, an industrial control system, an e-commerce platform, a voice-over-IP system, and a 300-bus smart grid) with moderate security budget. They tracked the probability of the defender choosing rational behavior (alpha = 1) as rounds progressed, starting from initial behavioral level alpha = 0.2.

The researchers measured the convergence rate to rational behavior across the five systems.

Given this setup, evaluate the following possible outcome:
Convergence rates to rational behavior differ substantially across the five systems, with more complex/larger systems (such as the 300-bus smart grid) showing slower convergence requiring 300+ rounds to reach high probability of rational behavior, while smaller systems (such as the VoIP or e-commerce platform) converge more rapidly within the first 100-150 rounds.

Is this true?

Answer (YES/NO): NO